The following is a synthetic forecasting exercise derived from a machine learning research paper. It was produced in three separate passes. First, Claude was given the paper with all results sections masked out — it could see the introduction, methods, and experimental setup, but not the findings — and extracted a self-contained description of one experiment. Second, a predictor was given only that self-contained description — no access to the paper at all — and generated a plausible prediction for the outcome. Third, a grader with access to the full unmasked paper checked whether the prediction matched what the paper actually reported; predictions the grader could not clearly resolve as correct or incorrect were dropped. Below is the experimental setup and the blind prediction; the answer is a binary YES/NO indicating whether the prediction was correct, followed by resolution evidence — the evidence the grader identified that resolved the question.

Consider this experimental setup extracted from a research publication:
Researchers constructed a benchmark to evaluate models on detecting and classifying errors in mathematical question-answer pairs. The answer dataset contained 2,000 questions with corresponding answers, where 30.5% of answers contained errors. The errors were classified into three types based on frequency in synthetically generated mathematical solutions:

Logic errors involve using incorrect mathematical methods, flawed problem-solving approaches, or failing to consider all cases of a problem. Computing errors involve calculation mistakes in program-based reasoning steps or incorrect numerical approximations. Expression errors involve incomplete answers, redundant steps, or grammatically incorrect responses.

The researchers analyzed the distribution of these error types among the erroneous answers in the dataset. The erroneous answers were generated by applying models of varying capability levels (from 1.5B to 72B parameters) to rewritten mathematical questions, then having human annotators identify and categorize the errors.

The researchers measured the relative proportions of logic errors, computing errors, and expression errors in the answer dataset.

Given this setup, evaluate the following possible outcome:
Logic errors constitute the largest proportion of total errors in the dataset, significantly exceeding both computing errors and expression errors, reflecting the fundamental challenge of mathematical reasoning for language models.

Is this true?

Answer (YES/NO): YES